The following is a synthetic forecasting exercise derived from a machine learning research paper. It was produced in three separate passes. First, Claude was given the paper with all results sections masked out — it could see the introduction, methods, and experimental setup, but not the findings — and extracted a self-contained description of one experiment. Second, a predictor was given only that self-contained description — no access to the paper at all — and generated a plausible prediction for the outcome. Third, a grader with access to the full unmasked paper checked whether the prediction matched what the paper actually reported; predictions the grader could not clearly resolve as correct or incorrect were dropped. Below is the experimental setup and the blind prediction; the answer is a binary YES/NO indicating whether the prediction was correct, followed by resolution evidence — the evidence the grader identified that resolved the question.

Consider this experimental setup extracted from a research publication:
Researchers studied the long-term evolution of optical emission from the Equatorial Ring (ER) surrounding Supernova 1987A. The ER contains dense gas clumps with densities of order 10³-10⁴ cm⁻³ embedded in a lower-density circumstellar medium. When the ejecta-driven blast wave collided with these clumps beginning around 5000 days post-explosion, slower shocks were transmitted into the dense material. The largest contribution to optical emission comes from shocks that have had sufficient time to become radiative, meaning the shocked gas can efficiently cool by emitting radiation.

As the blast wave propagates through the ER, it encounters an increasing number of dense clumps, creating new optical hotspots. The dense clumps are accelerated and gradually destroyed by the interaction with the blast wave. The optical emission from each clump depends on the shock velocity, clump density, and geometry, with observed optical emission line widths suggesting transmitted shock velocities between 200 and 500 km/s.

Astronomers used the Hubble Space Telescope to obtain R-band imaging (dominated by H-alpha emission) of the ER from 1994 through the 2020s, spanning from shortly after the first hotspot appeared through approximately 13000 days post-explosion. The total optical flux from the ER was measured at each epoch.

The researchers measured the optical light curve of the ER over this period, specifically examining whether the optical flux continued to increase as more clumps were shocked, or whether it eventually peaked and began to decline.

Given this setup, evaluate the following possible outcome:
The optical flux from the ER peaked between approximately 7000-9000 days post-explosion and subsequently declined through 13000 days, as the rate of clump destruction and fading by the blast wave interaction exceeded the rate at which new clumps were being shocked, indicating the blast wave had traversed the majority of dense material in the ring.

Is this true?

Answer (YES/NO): YES